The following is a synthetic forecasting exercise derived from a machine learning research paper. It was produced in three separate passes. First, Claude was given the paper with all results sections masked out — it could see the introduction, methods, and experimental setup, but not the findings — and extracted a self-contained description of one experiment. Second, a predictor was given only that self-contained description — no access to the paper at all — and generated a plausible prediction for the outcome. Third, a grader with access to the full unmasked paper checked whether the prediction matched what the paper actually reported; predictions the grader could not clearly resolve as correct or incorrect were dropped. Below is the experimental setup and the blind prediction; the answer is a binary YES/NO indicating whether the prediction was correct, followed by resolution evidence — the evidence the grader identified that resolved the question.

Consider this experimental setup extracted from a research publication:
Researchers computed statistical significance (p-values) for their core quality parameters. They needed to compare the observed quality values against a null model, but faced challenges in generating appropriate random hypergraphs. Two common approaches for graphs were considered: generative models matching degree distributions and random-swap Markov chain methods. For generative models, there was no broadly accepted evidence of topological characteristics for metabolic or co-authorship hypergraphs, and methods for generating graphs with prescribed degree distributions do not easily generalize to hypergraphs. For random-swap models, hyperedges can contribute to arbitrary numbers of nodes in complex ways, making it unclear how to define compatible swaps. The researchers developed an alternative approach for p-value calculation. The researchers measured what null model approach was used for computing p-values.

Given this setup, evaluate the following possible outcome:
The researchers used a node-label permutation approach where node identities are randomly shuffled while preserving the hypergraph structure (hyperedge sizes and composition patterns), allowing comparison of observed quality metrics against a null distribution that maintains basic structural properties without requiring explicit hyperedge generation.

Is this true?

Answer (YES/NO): NO